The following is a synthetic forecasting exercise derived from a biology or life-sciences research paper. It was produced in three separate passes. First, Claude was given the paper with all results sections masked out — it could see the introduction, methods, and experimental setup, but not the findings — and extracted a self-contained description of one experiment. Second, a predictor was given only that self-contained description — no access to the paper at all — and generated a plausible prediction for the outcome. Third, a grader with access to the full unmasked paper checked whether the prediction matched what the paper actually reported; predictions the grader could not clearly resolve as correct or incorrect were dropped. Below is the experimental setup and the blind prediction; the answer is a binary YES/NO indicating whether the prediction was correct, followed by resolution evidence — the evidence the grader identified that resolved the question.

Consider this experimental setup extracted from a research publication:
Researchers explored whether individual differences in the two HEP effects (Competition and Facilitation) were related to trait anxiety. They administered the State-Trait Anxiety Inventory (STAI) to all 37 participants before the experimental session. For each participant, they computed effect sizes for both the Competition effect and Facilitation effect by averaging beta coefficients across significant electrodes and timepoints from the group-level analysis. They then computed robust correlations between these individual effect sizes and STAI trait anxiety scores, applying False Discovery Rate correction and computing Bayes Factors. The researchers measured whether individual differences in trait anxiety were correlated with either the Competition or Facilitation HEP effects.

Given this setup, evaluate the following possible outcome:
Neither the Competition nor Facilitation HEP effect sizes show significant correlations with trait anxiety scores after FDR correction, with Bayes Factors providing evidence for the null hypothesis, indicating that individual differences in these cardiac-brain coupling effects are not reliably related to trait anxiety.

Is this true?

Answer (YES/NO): YES